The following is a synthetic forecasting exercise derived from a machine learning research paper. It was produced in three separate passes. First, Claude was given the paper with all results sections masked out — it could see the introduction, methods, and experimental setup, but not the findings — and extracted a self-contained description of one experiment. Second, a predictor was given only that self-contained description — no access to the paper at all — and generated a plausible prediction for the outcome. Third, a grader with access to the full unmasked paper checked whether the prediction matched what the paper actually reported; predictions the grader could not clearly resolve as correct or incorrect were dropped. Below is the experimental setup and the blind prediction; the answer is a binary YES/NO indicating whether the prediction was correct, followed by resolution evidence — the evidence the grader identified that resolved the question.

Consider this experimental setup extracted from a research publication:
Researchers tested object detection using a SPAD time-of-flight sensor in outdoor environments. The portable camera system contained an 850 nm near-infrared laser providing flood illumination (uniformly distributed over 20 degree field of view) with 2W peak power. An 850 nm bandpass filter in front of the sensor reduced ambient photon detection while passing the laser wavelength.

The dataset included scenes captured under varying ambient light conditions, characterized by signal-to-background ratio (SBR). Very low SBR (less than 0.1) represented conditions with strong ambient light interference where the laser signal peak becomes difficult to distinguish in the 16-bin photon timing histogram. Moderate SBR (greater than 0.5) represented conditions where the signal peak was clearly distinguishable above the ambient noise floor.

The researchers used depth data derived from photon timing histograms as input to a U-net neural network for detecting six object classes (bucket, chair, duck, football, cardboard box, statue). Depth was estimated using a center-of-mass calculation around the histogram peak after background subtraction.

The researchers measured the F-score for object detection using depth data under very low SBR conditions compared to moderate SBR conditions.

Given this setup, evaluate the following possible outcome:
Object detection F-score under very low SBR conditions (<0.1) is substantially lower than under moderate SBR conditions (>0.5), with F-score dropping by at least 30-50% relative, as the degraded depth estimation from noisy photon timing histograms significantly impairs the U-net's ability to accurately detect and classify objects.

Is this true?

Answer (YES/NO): NO